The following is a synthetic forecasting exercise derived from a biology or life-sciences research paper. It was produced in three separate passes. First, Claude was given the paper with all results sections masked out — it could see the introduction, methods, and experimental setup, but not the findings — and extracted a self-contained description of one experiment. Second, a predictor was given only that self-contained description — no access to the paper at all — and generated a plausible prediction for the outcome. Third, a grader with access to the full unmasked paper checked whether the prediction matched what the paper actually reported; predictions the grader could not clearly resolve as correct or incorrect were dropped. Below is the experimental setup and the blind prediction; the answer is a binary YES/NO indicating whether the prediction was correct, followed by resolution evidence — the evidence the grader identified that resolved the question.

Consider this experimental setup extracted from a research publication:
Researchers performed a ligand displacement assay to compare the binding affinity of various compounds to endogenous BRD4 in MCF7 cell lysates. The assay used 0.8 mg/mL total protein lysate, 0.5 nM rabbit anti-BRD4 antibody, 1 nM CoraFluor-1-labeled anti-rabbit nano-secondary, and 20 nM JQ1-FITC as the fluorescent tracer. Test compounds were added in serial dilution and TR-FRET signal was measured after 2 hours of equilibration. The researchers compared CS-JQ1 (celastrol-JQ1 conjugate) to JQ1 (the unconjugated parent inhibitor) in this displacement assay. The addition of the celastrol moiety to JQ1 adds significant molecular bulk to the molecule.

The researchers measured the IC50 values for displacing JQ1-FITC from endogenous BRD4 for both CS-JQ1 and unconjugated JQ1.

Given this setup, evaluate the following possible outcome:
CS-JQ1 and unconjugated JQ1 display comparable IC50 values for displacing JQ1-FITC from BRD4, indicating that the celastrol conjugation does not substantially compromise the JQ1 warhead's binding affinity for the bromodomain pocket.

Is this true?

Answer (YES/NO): YES